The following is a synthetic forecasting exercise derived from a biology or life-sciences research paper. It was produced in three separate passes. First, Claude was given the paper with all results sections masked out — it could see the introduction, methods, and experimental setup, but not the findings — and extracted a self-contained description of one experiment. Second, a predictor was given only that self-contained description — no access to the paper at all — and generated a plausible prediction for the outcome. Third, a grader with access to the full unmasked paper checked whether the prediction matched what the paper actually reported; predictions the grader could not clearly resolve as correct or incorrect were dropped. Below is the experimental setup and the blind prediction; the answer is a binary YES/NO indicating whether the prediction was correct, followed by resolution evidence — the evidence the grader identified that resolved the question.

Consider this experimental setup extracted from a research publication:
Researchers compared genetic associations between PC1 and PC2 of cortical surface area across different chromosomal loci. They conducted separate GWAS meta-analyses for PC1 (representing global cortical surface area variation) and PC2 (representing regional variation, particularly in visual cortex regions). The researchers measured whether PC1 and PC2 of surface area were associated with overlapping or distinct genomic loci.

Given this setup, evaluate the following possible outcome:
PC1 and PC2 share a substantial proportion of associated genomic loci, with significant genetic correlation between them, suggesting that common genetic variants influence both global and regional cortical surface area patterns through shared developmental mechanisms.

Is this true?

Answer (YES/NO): NO